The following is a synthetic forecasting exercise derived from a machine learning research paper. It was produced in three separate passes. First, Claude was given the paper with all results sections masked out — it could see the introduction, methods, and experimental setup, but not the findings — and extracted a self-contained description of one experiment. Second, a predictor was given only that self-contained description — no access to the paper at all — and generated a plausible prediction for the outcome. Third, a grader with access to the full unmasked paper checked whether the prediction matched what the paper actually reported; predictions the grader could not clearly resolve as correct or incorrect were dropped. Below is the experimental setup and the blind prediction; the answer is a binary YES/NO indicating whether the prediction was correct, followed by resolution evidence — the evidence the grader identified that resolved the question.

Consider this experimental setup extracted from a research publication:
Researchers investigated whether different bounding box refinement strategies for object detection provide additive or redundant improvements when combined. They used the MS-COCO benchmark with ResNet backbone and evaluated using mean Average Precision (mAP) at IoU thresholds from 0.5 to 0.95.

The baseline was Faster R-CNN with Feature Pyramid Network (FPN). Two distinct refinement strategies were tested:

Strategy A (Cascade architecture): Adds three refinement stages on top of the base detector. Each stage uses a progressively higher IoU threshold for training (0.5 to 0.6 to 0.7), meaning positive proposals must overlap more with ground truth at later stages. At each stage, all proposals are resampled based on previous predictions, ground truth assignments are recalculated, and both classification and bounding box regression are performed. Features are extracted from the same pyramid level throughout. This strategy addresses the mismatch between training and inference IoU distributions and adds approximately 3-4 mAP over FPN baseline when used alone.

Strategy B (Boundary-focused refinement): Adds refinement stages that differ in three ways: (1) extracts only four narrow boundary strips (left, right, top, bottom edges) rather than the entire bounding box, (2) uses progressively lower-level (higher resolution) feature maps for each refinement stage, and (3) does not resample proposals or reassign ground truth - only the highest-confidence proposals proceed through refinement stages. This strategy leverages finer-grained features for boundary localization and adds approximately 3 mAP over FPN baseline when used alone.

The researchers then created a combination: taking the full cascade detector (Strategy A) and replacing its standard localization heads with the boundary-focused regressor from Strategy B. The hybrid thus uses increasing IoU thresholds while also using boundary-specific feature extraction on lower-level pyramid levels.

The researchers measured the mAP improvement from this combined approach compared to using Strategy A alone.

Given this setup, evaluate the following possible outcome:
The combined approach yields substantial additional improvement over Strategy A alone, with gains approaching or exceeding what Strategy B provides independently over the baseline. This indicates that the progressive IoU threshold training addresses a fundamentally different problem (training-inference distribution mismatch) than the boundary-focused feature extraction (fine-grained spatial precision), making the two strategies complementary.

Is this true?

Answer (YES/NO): NO